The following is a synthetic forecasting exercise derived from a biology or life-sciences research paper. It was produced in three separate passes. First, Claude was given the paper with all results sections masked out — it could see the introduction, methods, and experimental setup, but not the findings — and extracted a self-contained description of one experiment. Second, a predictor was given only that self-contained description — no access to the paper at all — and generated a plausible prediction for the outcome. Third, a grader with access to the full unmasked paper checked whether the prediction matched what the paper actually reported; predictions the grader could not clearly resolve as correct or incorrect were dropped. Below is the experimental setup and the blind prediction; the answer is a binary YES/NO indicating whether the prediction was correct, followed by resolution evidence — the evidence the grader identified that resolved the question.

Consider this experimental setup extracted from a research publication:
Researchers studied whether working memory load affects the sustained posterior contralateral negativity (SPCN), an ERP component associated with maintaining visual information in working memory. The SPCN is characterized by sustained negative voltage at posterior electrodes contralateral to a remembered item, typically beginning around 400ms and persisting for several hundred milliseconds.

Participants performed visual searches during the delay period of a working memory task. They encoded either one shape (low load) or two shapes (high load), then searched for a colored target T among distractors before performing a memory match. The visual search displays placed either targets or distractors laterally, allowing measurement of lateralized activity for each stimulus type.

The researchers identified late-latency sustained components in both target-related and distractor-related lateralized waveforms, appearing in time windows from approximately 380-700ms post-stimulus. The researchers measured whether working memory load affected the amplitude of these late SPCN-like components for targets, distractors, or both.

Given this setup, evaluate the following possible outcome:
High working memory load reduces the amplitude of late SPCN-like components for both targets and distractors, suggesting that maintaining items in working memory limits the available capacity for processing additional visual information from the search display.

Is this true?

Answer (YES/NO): NO